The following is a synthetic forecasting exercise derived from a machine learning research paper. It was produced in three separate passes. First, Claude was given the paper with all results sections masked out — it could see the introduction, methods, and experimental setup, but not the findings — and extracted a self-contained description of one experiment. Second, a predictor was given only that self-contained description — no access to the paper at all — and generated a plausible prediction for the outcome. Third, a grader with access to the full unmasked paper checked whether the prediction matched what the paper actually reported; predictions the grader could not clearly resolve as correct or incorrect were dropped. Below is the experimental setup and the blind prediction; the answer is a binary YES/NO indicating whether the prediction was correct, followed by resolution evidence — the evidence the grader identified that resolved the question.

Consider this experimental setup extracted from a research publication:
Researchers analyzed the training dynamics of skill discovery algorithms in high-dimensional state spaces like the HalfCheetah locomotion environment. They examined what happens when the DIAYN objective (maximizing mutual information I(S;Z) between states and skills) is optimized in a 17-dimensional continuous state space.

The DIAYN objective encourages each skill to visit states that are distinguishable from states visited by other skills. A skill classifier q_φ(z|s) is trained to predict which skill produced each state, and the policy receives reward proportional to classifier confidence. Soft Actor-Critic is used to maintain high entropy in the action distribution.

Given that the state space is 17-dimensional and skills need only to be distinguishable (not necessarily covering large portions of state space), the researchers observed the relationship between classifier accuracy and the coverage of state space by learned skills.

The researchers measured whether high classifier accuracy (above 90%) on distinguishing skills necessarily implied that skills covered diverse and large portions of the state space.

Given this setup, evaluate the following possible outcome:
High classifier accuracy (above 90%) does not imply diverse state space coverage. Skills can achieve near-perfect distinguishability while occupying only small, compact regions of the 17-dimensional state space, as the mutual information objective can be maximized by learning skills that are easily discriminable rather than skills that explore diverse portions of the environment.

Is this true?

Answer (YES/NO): YES